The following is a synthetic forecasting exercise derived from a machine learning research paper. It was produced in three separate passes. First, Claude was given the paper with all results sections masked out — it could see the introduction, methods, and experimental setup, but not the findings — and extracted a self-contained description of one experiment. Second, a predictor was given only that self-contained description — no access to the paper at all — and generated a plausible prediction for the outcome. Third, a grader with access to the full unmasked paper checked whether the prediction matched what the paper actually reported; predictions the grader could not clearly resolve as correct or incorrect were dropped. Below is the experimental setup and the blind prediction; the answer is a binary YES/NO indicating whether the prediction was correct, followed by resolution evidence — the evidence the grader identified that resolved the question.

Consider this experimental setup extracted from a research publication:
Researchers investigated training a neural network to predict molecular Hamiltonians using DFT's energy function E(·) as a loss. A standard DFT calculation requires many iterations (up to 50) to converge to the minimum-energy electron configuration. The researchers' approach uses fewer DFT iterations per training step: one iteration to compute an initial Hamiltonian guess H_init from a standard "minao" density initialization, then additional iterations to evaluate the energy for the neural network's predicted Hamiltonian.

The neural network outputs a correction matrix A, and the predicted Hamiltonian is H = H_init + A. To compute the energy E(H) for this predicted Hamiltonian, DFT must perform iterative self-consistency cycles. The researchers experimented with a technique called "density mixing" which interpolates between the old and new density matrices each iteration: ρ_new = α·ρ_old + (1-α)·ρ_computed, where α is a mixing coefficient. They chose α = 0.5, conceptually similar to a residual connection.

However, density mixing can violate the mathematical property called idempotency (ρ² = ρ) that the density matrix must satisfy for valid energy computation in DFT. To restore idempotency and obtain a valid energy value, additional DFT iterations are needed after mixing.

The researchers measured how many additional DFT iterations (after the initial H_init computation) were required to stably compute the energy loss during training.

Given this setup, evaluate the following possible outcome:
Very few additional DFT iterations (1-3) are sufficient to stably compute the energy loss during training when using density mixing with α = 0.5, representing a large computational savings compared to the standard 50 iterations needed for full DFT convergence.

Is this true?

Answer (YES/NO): YES